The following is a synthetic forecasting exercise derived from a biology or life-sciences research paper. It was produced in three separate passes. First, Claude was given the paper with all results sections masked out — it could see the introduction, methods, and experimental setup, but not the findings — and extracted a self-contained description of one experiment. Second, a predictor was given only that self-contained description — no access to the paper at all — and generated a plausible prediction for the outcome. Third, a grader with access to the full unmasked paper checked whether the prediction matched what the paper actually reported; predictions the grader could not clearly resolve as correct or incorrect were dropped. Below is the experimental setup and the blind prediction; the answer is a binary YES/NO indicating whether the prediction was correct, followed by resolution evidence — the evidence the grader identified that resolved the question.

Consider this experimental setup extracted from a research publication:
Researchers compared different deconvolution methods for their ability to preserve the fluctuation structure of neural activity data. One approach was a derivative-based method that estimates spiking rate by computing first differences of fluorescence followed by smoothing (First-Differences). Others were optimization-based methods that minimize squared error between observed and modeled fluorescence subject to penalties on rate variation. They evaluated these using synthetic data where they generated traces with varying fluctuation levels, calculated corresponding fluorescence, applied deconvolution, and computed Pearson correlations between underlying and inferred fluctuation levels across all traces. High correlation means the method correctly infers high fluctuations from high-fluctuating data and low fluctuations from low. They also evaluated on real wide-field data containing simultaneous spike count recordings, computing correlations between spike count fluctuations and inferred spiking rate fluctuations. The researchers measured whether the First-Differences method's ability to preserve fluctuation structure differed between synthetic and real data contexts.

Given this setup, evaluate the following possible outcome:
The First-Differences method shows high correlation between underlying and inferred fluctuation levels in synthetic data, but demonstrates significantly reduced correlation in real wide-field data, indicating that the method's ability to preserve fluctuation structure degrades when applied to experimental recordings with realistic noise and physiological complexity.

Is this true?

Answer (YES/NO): NO